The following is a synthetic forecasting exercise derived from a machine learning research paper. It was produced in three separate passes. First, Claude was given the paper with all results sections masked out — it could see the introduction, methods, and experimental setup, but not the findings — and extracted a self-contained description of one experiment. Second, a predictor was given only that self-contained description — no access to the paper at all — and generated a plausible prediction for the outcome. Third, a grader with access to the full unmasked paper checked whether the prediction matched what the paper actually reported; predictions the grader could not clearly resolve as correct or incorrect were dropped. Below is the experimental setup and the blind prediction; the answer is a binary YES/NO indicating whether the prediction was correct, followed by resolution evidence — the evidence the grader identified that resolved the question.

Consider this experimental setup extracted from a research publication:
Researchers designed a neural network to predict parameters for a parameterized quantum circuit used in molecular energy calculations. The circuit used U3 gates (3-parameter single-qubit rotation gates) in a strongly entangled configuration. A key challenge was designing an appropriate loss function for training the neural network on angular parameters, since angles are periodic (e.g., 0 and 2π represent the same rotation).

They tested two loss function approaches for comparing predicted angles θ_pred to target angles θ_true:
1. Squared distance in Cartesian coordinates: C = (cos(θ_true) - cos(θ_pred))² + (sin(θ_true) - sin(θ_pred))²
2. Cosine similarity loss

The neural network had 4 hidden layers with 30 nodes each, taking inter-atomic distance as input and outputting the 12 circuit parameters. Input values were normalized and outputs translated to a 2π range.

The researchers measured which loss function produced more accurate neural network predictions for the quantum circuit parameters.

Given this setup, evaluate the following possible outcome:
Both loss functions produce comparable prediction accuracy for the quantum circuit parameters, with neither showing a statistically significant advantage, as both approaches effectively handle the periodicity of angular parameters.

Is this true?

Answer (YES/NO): NO